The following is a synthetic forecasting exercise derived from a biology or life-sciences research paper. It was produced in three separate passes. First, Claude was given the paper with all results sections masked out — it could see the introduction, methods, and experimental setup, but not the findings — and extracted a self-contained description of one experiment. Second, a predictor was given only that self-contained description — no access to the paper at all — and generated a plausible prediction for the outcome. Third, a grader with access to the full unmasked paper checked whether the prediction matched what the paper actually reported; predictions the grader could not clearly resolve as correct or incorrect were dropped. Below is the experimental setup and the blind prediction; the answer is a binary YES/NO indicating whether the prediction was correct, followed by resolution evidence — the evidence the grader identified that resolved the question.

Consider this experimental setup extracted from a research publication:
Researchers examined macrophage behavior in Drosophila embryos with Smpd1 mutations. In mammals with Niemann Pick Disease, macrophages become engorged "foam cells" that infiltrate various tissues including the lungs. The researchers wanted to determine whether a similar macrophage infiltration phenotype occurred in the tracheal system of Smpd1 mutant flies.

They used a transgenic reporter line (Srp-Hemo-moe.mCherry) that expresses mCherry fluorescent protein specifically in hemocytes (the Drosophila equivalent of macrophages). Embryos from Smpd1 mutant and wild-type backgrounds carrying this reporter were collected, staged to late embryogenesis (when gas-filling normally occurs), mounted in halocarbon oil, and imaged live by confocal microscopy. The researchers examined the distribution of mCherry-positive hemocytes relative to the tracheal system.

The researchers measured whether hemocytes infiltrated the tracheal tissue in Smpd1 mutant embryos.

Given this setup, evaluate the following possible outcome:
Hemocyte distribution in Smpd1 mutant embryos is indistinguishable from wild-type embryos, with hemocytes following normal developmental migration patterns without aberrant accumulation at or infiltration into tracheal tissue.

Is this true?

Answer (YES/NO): YES